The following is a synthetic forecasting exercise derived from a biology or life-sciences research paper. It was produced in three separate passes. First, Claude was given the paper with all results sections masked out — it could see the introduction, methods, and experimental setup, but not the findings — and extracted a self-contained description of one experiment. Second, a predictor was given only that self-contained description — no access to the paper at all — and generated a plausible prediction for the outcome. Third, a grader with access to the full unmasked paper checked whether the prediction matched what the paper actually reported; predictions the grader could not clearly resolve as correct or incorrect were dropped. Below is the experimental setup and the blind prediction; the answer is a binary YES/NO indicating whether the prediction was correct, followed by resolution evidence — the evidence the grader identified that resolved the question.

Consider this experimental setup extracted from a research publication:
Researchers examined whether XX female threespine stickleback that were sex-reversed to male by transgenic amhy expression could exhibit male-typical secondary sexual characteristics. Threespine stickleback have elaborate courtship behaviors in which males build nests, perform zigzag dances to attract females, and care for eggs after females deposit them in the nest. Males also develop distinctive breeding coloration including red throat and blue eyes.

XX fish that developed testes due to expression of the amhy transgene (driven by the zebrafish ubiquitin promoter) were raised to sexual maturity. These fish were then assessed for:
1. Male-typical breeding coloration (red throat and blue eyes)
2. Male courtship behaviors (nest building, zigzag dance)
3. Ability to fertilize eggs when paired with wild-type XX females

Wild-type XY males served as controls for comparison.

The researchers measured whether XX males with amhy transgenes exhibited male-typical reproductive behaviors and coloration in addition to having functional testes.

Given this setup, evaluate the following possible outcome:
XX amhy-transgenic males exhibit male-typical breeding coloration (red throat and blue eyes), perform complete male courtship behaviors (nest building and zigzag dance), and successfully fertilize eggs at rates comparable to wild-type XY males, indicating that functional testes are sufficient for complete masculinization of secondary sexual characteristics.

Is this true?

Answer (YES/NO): NO